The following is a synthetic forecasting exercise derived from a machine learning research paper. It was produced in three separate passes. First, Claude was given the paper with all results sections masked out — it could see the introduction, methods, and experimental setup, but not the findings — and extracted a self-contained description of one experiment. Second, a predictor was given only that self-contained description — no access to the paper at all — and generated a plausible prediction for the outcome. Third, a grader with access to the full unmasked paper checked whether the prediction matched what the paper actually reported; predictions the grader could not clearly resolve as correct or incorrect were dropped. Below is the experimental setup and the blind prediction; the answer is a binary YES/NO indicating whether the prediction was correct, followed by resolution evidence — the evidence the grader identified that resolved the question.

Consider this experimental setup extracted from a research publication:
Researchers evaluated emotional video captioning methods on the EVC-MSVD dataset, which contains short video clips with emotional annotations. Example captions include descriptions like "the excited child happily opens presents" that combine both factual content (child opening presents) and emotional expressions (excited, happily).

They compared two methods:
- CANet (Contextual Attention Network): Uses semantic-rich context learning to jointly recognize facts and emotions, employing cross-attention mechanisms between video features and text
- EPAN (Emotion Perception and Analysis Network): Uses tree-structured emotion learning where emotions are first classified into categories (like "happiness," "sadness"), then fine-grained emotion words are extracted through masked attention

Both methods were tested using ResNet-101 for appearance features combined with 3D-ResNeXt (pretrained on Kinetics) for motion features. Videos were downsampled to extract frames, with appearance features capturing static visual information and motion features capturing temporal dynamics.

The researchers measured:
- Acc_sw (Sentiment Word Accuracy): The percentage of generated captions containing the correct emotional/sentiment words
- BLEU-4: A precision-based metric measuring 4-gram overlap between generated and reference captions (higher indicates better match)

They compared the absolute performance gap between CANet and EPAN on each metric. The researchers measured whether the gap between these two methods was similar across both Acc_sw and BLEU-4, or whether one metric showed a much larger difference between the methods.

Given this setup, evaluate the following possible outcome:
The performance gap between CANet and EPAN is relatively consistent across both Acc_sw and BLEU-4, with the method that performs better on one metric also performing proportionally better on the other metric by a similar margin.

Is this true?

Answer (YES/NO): NO